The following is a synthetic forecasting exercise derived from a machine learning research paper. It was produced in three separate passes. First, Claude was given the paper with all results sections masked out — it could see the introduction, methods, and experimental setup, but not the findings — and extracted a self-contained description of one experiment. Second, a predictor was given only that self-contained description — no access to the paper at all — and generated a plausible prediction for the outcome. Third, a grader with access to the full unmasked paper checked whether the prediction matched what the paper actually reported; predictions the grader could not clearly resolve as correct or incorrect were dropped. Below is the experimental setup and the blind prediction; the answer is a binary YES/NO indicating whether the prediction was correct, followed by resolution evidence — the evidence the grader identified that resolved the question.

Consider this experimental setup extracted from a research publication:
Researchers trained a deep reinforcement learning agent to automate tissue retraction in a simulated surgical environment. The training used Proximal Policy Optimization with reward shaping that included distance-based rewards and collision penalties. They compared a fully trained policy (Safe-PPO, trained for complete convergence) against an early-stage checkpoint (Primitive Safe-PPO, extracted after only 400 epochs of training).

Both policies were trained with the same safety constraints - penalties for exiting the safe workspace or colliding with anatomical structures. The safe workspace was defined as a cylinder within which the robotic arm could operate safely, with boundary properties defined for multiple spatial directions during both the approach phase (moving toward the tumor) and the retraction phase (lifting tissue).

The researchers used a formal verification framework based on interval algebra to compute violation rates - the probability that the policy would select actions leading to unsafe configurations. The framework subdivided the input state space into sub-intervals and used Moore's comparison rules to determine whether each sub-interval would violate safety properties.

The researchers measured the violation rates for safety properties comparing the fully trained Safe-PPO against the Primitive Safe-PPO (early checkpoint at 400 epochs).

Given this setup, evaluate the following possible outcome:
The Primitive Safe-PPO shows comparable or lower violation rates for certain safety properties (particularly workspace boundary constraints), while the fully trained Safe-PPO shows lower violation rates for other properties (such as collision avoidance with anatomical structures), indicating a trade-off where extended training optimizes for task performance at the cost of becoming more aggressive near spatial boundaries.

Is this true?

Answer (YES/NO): NO